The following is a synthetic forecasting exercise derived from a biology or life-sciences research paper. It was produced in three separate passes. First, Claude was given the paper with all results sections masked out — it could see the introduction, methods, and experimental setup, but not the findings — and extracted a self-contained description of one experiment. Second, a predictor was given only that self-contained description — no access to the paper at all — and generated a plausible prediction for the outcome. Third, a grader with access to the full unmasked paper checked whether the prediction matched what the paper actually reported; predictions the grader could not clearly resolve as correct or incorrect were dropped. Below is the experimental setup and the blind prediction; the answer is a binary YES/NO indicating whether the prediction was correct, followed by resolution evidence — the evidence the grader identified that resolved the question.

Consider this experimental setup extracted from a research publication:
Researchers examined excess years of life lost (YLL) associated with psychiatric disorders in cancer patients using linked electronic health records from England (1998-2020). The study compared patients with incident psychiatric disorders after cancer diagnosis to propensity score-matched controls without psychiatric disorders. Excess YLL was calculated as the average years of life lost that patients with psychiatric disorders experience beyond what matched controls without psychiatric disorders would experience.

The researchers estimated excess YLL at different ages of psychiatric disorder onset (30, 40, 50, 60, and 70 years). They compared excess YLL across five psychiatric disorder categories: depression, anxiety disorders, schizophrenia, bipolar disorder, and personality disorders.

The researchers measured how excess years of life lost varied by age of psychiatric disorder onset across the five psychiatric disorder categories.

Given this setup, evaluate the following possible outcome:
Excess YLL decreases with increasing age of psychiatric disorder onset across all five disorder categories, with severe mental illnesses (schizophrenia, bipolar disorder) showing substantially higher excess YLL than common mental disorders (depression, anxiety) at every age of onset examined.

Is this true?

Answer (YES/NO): NO